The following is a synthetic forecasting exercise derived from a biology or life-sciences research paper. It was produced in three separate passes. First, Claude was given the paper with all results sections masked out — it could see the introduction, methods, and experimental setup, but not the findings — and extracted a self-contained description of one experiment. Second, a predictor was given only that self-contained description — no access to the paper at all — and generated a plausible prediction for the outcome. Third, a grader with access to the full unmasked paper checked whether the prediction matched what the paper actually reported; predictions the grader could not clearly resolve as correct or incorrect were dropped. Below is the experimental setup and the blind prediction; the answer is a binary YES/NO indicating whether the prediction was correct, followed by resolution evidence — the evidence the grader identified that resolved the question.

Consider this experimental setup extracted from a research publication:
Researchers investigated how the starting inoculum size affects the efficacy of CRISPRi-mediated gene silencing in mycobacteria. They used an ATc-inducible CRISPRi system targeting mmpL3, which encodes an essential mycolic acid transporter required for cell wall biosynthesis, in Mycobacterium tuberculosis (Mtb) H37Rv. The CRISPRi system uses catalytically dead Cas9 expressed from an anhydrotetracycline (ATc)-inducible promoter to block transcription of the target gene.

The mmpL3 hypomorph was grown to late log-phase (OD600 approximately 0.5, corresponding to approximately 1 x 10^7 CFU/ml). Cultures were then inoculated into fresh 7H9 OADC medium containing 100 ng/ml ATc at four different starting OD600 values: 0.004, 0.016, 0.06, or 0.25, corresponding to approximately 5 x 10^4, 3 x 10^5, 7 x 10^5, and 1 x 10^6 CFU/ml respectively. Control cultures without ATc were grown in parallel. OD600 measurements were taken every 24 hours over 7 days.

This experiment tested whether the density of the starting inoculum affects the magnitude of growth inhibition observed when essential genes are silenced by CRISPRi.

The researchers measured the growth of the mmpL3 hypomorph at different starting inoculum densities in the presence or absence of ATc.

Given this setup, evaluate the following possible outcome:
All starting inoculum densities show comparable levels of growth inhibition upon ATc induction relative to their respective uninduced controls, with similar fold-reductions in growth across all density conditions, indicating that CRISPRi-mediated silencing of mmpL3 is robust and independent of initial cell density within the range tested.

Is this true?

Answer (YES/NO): NO